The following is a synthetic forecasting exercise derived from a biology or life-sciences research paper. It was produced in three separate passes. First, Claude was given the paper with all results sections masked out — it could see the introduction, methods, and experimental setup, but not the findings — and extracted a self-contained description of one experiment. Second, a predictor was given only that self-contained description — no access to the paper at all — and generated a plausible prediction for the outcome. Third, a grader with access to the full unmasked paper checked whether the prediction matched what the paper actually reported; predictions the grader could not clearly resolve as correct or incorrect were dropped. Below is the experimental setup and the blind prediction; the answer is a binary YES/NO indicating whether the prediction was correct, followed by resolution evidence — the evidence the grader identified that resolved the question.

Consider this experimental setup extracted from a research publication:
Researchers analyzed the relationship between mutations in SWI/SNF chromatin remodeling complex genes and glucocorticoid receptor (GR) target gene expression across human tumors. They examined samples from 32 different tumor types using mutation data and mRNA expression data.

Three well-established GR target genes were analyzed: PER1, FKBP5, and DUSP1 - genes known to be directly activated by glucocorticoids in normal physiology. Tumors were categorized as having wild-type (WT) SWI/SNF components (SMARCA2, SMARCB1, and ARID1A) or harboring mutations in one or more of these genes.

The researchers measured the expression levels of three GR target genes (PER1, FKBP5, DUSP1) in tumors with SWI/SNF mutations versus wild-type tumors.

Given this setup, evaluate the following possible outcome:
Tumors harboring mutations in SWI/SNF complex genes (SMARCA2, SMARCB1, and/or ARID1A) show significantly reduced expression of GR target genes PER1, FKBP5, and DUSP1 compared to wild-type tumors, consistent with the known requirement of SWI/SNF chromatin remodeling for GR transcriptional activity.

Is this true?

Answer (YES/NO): YES